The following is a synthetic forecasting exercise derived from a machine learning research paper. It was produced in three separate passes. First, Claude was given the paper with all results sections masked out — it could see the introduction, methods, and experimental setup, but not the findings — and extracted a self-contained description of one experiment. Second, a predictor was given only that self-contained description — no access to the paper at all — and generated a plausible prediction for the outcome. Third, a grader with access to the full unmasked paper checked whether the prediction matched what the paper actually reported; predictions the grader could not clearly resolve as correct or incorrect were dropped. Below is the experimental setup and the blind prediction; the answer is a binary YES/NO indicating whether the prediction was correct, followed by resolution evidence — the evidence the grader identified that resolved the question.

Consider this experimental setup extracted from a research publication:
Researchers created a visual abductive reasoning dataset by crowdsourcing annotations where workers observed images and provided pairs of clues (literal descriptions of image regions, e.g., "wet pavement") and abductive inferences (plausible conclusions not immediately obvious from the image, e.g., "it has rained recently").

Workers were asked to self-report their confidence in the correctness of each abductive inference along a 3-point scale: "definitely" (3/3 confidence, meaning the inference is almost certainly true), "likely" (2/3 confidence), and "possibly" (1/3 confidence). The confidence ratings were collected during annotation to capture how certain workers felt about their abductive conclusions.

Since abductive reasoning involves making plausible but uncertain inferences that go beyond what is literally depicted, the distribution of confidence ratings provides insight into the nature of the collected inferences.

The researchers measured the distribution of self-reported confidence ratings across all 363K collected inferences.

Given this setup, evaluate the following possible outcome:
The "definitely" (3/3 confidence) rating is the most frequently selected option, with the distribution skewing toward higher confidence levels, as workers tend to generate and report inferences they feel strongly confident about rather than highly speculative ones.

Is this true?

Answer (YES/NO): NO